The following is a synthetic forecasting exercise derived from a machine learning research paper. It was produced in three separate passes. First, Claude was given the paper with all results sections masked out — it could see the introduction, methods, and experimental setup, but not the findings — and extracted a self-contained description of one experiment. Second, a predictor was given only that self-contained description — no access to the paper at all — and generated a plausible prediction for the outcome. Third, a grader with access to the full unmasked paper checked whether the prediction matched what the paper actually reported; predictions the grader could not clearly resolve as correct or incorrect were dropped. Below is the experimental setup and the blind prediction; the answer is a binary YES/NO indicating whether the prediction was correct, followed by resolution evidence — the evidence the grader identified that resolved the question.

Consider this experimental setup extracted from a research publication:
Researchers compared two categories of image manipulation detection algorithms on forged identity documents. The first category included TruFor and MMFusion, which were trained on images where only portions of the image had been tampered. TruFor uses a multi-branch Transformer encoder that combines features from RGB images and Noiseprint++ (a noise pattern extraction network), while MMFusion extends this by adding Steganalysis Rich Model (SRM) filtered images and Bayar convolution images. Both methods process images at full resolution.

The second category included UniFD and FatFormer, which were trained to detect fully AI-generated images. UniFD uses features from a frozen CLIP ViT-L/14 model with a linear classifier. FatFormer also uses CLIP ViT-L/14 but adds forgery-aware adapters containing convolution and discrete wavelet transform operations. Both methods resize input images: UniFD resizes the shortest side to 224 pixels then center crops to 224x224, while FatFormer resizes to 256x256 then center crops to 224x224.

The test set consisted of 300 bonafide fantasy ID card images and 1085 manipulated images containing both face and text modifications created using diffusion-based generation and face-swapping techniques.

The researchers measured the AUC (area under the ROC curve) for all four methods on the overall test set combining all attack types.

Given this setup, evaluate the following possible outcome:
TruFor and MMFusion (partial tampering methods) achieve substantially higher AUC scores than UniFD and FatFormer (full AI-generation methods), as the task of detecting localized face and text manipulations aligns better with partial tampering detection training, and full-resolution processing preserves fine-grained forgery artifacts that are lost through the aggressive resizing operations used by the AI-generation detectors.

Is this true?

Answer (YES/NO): YES